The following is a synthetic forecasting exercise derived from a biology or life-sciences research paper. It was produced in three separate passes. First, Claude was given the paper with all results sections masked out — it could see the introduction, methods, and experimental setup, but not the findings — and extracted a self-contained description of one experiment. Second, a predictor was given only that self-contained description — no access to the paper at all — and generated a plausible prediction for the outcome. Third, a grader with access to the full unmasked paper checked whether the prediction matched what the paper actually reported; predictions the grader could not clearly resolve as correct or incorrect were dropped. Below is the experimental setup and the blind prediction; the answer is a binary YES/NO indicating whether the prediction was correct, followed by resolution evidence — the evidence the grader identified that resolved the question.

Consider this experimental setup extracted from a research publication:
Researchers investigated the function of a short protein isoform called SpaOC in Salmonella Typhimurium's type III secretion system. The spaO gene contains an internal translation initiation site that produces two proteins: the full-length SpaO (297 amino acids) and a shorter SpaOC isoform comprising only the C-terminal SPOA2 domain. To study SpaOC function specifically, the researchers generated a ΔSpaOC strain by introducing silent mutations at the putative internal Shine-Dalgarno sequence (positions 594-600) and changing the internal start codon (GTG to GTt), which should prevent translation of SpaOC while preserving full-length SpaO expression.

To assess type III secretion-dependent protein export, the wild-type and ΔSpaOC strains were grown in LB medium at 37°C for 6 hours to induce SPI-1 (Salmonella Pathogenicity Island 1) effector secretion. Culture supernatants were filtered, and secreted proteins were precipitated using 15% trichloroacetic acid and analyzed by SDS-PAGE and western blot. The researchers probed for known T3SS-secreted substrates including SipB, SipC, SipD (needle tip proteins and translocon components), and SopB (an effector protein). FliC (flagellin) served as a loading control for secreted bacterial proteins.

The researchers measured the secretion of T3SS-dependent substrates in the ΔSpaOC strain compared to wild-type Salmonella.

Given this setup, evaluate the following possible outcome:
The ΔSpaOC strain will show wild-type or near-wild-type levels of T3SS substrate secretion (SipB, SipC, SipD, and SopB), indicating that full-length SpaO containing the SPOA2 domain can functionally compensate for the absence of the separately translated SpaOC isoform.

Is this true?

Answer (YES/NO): NO